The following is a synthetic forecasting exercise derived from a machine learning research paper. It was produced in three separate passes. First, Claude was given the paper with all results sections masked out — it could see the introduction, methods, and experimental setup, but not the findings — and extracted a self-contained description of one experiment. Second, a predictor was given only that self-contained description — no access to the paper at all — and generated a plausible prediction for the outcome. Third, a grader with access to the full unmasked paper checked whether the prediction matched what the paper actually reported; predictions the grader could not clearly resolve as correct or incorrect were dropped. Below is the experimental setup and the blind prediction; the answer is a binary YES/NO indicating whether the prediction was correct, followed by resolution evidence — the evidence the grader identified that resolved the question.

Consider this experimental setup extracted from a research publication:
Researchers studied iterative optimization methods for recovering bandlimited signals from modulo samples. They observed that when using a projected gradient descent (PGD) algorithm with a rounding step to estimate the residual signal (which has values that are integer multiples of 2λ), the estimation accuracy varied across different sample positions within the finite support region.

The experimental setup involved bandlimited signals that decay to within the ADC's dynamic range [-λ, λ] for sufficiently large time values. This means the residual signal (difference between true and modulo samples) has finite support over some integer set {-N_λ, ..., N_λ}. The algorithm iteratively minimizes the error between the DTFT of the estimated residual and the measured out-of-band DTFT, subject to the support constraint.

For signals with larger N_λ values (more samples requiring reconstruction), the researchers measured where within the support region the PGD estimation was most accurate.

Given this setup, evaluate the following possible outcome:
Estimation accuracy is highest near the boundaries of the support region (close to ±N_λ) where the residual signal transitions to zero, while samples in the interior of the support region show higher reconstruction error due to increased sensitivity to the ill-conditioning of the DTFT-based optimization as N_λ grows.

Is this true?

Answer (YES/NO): YES